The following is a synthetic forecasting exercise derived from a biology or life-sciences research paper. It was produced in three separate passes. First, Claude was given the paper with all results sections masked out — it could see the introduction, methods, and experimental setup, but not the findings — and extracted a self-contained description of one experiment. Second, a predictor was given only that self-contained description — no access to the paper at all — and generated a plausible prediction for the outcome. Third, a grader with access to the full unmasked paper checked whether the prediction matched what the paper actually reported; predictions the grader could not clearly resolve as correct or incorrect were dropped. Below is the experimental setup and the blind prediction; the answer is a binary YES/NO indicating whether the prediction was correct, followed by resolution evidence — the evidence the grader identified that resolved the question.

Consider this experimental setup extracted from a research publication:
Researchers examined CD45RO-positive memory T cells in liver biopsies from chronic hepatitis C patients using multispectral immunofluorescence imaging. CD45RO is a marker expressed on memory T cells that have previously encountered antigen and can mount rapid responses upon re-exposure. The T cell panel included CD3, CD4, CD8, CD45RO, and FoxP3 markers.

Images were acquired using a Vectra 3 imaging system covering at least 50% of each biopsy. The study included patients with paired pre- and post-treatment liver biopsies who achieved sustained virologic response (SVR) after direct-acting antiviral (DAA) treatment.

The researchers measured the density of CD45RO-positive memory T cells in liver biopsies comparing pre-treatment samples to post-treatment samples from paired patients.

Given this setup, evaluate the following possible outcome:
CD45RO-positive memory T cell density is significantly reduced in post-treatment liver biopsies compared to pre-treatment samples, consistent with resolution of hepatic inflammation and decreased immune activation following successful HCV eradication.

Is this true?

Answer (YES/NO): NO